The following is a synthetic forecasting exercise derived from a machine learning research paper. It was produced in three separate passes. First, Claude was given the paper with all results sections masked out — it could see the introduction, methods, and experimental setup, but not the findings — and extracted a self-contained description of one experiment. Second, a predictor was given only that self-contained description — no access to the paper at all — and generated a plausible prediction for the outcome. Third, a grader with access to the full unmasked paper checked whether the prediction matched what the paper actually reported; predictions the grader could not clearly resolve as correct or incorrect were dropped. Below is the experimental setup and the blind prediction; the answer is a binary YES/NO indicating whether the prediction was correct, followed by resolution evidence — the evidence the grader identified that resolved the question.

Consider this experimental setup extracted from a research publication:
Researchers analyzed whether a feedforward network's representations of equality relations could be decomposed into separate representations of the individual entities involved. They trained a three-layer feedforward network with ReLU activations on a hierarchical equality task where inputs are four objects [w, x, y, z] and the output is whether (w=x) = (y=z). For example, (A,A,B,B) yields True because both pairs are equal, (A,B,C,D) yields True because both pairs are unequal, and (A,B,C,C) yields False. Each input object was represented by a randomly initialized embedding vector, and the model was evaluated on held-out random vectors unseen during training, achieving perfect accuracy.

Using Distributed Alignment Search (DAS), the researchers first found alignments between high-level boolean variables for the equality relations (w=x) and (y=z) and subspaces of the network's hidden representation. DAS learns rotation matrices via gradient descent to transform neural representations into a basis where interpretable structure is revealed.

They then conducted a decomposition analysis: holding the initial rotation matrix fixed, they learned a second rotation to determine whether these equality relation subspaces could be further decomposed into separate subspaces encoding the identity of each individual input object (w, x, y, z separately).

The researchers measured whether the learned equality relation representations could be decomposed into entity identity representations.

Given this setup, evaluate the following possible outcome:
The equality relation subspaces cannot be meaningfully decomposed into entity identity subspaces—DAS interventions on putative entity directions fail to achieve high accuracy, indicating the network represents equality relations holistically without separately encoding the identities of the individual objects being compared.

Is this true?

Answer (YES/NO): YES